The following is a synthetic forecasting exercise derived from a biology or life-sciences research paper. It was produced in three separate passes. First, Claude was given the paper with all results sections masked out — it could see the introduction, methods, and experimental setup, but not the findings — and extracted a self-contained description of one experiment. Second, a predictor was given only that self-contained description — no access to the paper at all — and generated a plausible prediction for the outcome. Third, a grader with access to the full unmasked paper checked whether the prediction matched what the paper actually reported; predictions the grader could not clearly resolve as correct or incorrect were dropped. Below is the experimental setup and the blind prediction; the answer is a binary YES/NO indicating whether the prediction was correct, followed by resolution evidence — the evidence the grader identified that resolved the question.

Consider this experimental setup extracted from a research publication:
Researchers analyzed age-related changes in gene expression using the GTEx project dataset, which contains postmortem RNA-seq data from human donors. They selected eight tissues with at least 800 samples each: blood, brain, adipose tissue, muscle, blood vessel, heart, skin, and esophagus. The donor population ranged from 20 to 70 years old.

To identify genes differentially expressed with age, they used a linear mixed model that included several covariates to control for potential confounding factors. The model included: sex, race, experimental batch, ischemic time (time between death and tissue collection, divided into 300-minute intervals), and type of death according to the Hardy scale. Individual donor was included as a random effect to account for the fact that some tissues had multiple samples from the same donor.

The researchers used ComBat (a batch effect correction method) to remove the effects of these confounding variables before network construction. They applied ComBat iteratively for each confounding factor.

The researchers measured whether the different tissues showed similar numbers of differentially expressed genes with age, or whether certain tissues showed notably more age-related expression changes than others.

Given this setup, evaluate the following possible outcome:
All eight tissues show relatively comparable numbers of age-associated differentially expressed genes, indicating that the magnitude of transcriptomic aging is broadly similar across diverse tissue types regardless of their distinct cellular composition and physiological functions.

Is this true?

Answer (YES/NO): NO